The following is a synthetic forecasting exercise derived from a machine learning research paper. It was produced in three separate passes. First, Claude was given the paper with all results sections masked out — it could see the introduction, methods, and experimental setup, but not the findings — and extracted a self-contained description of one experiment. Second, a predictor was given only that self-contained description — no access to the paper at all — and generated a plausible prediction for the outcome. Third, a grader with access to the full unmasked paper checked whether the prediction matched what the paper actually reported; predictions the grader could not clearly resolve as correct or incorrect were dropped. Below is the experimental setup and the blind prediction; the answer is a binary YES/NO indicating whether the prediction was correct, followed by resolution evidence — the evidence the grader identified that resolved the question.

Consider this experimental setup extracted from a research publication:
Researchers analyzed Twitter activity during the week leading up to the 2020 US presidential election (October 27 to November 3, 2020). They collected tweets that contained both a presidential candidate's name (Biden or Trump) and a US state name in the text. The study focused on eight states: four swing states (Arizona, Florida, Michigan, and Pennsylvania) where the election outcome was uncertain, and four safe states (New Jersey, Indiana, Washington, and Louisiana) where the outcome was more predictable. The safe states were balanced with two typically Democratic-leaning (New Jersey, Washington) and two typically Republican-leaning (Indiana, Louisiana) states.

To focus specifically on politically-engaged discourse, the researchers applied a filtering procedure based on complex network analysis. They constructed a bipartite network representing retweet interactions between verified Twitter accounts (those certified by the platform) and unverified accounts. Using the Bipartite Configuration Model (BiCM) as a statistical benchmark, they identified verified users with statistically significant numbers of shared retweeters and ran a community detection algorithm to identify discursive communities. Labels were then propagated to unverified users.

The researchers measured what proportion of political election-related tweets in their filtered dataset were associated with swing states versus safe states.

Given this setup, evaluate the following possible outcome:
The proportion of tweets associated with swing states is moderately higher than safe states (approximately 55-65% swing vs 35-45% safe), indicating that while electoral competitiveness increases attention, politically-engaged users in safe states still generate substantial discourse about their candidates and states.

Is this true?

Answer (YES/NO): NO